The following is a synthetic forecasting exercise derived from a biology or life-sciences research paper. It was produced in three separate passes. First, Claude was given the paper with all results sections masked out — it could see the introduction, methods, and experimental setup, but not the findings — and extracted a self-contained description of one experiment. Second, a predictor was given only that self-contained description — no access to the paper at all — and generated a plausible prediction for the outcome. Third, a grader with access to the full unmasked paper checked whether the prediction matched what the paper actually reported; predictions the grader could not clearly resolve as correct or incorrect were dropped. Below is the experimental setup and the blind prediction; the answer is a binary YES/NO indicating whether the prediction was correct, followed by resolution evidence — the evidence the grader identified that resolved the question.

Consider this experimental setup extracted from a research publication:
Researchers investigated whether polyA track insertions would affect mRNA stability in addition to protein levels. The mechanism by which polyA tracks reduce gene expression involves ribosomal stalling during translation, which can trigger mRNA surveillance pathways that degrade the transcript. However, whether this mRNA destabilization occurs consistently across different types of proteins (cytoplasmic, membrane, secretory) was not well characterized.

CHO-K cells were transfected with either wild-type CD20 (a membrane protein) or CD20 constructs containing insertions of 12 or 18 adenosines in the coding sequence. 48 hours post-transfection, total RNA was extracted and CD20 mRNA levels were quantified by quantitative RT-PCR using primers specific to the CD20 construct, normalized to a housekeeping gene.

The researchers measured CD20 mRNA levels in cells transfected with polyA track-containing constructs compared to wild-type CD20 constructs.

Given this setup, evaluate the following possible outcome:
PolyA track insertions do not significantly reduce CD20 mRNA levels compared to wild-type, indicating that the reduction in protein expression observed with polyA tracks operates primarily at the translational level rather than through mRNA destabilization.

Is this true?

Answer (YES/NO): NO